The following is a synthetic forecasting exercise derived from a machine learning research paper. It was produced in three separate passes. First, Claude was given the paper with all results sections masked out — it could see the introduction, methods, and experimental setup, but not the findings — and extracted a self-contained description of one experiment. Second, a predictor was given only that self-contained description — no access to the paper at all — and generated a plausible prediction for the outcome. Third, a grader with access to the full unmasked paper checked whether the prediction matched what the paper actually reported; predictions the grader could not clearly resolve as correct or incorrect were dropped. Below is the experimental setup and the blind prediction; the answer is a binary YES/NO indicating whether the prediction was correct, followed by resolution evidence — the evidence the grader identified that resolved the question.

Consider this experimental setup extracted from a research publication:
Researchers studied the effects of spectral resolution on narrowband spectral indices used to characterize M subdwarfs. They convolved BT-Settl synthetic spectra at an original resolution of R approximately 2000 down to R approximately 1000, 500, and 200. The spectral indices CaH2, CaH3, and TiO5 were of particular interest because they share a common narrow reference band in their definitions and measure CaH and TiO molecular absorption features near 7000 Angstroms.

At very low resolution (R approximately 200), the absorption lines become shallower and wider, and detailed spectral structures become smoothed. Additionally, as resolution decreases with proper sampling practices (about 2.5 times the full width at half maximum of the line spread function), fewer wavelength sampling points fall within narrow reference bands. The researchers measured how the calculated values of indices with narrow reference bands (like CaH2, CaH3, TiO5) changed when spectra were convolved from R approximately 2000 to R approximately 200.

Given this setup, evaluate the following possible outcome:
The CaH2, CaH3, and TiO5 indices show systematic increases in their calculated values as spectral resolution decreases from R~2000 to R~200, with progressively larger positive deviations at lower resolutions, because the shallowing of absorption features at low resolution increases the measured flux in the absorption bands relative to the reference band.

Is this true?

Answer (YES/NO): NO